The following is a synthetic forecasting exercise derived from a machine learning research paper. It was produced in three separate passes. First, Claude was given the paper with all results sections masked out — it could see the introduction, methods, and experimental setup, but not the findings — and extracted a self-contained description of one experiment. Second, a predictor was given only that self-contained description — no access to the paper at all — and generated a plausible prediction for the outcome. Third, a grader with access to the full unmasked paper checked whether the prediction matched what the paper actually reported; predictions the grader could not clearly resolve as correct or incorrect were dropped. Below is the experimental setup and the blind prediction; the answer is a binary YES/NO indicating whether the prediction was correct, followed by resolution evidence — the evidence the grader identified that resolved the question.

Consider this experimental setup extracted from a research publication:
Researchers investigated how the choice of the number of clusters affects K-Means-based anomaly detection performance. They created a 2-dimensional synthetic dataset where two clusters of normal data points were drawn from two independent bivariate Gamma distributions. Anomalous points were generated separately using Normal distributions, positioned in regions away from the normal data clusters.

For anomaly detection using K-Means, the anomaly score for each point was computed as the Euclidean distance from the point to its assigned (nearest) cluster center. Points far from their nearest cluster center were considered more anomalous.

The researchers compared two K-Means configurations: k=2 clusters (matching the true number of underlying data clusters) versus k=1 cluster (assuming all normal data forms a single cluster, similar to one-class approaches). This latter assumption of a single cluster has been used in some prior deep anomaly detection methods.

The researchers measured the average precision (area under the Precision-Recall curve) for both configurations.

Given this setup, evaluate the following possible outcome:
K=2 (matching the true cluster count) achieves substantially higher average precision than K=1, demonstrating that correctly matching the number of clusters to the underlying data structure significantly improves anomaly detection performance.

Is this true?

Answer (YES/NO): YES